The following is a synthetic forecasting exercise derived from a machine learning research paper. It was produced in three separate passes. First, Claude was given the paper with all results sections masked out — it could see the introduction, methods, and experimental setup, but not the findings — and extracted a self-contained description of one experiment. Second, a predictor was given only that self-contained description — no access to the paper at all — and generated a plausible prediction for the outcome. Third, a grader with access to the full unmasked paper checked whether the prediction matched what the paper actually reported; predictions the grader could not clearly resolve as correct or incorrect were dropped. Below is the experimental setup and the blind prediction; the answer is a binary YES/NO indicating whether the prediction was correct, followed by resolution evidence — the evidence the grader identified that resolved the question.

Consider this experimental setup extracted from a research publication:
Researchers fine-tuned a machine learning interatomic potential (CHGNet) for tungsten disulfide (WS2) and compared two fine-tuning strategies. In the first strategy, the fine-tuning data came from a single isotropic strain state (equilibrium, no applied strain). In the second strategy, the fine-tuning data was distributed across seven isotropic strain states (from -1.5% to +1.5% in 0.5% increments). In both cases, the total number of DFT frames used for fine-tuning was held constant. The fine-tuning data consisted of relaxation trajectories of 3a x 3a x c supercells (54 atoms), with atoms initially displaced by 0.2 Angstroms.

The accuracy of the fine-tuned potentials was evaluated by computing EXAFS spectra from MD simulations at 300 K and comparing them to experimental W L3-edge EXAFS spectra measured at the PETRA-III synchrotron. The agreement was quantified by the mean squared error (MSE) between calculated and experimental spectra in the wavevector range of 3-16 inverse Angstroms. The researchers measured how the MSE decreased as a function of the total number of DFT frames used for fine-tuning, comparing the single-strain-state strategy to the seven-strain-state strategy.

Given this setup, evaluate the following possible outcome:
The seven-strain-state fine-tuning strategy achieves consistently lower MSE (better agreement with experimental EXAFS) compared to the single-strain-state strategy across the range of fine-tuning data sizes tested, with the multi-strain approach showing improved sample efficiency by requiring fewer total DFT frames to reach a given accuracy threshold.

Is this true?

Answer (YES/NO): NO